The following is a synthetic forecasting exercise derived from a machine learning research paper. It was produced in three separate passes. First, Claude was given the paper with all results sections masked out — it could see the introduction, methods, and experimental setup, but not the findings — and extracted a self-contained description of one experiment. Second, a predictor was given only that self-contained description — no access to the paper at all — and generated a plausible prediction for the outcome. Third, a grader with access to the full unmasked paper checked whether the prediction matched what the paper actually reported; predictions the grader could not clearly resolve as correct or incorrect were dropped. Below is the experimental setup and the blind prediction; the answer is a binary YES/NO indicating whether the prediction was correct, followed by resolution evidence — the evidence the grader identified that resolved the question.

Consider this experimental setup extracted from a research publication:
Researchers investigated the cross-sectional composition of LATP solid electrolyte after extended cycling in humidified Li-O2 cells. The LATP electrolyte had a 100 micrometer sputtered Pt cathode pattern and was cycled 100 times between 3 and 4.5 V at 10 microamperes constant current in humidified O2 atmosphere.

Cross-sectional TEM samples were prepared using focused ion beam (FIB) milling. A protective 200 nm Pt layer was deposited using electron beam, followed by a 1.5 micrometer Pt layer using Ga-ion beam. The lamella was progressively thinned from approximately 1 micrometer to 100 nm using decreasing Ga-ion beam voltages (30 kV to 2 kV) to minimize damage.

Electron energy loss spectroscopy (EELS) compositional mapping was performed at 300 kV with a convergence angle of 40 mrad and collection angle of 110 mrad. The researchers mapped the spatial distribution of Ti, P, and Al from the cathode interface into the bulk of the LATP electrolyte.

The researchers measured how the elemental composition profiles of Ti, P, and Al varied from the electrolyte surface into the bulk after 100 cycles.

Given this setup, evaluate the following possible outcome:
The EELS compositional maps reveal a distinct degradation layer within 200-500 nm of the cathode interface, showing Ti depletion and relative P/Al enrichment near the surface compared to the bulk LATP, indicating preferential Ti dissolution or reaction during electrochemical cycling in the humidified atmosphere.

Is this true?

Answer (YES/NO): NO